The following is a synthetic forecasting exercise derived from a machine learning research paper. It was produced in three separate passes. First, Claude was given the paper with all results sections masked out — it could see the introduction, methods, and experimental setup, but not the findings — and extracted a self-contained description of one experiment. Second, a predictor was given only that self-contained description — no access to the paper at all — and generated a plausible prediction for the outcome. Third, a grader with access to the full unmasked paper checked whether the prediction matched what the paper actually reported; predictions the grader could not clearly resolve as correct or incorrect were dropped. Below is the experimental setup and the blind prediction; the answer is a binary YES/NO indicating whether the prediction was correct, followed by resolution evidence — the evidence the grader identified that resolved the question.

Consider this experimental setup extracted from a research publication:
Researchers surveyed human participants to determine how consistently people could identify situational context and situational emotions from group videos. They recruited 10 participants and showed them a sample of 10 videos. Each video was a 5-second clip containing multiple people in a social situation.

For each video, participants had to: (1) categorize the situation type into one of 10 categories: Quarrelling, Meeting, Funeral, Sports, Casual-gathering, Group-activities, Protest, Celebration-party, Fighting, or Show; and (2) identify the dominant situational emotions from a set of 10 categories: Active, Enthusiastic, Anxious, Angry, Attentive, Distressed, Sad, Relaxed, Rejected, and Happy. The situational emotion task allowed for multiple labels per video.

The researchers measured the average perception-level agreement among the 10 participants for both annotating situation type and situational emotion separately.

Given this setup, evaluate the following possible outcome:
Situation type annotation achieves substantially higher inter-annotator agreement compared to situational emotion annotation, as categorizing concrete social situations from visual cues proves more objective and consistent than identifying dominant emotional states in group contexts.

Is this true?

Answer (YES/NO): NO